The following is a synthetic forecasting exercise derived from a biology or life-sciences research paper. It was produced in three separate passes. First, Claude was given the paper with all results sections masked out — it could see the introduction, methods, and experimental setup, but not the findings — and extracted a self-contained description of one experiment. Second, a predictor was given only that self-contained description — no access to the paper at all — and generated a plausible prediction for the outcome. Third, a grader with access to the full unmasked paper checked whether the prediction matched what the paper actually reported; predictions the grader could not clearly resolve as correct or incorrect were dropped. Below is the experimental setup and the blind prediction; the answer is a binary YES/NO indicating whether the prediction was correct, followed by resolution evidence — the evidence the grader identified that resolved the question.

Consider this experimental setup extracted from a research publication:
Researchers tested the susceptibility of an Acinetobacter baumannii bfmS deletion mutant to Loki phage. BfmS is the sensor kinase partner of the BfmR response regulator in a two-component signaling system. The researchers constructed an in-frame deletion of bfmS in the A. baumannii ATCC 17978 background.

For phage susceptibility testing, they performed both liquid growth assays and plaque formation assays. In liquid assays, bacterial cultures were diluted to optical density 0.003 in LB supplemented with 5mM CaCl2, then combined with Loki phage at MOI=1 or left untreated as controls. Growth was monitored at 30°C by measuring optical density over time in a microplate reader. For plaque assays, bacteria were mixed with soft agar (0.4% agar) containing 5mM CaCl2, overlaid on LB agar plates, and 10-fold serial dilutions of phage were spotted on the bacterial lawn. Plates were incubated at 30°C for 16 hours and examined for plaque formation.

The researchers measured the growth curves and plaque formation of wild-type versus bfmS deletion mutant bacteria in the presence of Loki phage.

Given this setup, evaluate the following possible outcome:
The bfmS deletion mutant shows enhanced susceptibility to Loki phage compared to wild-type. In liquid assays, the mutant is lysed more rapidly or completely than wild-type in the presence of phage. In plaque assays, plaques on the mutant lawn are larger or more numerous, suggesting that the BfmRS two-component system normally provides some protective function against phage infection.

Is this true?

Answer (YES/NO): YES